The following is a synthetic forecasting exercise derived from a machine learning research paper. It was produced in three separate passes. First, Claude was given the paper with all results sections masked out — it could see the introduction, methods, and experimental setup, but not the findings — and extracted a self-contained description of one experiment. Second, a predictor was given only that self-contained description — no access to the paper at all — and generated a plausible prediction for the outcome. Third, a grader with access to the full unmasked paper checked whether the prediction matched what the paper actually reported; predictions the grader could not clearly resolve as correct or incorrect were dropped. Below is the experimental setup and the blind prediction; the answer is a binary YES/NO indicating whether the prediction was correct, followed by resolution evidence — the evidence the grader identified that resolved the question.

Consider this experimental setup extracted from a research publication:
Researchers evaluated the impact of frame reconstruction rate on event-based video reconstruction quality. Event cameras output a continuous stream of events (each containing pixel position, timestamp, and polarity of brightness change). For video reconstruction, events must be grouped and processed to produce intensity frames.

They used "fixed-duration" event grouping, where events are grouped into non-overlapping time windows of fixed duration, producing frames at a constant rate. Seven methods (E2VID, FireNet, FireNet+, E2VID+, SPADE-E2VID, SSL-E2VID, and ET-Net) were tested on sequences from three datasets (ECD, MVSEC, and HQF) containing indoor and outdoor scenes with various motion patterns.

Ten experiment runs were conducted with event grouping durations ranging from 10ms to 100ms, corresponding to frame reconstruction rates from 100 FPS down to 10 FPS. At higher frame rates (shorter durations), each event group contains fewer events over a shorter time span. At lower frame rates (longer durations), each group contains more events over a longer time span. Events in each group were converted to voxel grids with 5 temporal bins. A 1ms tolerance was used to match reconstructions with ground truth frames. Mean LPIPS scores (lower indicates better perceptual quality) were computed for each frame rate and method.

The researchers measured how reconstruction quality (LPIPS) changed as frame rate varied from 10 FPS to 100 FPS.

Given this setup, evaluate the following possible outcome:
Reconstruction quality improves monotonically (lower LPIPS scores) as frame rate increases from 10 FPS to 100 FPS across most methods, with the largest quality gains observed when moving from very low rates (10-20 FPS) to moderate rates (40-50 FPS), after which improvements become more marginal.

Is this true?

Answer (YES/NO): NO